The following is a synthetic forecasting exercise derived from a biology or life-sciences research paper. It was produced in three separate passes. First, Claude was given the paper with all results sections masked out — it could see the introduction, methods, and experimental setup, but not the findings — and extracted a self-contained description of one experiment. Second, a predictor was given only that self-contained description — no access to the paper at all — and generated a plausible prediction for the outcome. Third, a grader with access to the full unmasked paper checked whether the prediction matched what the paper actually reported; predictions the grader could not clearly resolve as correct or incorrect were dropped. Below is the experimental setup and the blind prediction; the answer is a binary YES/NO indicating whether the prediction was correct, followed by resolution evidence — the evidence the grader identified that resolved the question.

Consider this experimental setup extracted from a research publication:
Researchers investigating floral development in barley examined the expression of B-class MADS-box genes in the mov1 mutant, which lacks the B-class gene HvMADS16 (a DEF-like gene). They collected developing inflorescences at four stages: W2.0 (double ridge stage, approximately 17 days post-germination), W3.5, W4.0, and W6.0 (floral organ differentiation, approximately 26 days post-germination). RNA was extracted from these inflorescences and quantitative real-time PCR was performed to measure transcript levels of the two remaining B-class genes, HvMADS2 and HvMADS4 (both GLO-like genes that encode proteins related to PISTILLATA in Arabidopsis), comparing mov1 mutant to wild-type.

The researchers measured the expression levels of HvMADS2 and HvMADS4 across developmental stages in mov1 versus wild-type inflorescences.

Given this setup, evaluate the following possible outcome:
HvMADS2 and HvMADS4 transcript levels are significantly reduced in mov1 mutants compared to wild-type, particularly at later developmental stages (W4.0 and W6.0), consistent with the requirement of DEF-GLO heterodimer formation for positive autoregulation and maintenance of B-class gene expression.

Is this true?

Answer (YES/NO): NO